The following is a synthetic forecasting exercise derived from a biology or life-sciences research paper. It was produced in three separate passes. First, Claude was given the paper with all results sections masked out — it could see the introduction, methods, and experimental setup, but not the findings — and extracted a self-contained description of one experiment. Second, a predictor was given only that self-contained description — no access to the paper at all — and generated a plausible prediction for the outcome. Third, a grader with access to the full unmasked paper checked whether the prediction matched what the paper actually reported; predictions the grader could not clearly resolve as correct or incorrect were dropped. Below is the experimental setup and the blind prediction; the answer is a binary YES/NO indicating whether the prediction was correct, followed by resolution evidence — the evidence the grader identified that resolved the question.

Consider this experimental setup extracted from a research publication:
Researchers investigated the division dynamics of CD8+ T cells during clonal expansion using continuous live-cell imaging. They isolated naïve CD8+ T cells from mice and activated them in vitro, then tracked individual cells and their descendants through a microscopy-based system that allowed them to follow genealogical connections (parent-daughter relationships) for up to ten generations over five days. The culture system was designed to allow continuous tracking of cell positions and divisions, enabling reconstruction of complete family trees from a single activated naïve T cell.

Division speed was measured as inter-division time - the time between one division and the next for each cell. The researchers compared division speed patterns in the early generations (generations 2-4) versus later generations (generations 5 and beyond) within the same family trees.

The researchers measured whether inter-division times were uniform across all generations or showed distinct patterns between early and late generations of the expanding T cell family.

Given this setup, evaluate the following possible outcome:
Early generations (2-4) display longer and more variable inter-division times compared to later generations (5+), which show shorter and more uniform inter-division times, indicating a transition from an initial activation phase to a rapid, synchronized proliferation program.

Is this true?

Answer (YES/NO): NO